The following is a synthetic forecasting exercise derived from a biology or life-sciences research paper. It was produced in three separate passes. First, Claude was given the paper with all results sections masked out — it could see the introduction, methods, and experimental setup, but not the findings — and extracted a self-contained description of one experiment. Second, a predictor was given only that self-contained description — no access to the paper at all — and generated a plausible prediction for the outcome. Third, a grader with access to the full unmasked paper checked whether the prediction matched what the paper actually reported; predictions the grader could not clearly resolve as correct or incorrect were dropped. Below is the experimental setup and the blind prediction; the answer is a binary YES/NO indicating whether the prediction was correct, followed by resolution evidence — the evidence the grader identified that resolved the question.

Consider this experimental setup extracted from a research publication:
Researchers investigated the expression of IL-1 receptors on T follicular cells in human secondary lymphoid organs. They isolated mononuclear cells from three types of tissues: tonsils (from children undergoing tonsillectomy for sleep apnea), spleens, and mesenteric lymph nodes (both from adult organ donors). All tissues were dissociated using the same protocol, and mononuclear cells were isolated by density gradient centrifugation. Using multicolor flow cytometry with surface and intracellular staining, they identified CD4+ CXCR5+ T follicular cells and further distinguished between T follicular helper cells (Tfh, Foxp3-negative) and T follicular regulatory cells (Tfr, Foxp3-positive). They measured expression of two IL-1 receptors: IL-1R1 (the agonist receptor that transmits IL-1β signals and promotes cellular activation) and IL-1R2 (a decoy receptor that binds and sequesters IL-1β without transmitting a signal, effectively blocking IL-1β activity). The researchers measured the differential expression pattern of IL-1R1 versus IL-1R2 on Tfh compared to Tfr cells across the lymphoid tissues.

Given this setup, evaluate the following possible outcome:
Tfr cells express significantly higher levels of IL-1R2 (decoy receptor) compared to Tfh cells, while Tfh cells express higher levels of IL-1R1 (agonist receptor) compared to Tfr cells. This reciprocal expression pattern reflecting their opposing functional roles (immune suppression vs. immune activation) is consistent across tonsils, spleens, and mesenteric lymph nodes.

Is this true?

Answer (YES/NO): NO